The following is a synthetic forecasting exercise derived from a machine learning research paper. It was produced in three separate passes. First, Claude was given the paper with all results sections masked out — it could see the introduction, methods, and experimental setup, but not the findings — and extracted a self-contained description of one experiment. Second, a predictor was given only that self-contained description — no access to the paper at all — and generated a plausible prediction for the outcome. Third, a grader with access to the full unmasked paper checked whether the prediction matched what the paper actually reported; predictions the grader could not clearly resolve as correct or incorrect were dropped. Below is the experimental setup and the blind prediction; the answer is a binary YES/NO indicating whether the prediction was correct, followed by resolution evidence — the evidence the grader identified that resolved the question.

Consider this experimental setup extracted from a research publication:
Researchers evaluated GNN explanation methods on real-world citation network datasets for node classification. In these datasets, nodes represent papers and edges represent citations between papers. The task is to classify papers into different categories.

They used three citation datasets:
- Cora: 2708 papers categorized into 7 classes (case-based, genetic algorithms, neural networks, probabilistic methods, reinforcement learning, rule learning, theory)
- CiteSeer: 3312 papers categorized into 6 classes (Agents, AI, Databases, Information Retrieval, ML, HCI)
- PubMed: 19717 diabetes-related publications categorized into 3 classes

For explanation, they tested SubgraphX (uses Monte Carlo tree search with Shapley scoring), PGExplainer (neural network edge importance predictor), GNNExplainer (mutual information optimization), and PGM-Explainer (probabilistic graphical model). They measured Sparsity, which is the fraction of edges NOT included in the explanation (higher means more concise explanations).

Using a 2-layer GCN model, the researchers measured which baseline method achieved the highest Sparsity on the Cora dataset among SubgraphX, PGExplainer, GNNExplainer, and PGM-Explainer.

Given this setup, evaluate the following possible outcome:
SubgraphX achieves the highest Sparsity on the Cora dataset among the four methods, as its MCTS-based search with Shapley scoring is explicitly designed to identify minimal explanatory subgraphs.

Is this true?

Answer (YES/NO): YES